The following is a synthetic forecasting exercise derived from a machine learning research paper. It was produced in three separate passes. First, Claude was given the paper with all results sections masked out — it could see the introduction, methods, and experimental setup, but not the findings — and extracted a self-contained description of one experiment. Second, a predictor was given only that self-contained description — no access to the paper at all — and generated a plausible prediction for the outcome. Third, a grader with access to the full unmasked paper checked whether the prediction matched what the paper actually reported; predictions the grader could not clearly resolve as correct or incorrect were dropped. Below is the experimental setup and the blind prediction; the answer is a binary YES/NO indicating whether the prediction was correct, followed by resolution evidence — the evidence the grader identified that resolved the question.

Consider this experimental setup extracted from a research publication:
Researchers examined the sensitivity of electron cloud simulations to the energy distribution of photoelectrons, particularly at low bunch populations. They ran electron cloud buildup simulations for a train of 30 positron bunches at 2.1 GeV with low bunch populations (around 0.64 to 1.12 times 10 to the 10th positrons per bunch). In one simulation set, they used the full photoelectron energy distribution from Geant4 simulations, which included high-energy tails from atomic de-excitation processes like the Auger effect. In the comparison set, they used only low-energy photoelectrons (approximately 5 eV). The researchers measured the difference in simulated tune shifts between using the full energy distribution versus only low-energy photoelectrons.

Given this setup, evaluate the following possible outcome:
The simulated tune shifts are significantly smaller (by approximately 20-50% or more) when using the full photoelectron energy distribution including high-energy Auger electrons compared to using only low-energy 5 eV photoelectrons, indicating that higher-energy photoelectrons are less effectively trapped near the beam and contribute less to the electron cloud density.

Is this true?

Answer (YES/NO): NO